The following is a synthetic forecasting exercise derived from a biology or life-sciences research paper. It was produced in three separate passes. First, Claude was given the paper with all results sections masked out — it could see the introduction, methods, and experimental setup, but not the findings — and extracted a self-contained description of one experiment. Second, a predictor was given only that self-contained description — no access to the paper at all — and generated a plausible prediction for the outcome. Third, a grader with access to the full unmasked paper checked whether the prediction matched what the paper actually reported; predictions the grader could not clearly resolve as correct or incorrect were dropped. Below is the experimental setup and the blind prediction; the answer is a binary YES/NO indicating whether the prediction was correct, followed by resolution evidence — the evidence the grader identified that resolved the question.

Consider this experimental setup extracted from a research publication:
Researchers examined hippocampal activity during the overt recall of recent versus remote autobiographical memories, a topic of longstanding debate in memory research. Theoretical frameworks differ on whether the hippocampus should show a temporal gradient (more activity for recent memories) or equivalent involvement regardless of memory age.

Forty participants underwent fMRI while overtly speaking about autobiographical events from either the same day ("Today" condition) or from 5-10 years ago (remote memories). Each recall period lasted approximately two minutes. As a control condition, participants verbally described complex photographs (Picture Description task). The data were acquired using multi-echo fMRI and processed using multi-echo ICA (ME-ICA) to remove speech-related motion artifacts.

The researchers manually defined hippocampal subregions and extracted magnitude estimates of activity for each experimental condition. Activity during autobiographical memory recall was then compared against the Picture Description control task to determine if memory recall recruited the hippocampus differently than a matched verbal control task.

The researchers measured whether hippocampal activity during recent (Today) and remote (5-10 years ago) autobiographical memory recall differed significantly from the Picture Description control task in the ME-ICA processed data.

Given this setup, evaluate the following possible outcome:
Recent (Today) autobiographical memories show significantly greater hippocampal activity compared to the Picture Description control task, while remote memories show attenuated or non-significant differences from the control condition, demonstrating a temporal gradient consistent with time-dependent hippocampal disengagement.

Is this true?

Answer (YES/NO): YES